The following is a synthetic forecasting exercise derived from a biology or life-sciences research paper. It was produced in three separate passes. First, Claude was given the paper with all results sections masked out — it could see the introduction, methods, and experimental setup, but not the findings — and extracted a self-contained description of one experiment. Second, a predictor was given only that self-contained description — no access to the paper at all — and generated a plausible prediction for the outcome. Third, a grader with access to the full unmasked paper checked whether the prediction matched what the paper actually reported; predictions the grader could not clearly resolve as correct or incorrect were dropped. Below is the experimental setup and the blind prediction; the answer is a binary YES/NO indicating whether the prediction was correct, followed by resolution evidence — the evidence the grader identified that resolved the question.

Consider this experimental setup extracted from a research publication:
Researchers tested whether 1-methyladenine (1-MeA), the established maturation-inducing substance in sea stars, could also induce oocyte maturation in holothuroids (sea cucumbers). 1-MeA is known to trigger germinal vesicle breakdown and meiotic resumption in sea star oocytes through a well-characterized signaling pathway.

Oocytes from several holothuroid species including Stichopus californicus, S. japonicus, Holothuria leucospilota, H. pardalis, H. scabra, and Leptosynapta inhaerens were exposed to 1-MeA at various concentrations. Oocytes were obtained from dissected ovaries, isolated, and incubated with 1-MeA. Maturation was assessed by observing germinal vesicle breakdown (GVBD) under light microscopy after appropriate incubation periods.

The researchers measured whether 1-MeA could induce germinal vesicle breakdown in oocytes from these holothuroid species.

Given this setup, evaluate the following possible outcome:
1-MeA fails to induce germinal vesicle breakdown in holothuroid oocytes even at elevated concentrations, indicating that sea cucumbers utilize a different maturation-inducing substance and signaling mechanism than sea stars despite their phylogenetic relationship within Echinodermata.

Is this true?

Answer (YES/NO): YES